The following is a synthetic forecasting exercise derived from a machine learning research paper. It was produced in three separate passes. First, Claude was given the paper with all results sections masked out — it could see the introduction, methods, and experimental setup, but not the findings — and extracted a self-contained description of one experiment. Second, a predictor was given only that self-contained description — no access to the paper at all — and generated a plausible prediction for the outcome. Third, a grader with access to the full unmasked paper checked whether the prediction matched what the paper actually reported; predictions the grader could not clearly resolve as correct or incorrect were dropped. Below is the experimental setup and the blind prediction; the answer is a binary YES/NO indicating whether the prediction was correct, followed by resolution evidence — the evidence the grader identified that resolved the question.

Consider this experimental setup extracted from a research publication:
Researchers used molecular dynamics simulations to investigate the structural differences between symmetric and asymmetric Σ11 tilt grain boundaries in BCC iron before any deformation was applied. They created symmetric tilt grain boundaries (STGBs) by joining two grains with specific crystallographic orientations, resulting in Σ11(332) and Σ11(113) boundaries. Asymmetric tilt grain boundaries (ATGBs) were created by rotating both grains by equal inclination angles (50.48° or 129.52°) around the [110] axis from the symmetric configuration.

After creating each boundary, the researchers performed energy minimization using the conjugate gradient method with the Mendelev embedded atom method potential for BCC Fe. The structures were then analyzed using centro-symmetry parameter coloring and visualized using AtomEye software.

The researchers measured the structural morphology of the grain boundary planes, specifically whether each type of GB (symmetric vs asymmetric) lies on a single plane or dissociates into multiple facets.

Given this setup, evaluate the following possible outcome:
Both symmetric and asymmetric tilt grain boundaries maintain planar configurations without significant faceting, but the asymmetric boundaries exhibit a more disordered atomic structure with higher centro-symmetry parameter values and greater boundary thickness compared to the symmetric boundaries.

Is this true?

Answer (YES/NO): NO